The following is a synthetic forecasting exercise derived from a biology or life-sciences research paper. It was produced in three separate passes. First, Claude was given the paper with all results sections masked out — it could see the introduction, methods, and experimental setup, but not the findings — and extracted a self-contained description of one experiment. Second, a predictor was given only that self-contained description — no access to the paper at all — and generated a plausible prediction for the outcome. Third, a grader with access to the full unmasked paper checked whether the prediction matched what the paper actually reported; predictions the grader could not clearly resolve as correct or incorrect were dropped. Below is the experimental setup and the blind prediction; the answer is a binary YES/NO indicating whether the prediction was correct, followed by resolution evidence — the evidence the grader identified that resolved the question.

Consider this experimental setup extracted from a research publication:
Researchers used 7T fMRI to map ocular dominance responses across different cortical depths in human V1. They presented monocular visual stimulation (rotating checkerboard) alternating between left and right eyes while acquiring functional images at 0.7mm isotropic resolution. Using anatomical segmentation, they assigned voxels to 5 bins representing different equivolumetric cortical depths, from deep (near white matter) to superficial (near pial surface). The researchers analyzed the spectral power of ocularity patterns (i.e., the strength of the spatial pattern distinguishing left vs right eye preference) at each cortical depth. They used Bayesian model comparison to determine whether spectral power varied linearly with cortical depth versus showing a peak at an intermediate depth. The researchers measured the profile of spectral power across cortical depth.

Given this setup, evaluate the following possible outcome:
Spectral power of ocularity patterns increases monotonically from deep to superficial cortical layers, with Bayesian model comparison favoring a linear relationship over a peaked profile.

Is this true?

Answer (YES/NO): NO